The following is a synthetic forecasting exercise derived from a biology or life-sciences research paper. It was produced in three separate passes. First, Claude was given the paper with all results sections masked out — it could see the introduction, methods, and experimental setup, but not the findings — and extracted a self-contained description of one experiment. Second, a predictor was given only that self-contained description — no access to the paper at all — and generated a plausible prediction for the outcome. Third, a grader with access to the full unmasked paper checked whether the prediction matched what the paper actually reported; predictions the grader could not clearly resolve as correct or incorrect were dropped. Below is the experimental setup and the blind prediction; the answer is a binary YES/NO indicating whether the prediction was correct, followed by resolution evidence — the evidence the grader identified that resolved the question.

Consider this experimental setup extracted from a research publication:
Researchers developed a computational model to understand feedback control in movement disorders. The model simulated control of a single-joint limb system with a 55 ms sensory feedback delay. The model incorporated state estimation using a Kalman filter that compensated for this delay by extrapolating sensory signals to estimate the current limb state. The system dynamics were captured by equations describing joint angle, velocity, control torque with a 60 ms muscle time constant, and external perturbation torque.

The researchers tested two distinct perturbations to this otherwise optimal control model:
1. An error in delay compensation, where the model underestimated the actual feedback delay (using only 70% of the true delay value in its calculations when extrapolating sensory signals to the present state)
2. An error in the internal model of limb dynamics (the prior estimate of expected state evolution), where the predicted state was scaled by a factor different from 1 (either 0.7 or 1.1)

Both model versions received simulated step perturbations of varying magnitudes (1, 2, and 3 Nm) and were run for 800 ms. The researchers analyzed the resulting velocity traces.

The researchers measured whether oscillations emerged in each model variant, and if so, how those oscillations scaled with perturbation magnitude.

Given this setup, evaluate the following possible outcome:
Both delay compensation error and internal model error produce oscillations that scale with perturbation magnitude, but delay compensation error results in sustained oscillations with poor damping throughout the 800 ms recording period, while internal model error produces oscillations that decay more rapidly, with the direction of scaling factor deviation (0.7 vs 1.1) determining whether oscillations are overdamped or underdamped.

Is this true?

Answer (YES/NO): NO